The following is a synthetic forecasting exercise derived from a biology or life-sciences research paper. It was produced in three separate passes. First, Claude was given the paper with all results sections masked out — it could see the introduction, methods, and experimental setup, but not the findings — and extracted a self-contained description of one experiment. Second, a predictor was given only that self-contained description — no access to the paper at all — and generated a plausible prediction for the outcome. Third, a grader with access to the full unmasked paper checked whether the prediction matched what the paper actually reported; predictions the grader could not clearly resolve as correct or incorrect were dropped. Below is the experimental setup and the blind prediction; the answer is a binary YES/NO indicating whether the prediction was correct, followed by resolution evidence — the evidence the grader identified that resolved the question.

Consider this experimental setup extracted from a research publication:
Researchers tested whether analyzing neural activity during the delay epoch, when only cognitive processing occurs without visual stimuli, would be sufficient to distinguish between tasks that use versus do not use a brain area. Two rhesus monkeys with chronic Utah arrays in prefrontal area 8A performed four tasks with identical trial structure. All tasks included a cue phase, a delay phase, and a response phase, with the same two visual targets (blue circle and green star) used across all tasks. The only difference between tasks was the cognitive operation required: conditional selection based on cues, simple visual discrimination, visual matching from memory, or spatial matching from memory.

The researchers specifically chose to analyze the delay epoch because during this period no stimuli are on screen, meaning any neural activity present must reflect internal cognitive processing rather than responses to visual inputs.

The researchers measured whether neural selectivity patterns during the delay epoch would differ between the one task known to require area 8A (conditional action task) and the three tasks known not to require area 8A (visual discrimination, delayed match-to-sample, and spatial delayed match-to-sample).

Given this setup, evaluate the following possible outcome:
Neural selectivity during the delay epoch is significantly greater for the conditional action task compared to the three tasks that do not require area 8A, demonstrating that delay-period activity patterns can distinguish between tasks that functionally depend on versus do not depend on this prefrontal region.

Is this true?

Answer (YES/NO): NO